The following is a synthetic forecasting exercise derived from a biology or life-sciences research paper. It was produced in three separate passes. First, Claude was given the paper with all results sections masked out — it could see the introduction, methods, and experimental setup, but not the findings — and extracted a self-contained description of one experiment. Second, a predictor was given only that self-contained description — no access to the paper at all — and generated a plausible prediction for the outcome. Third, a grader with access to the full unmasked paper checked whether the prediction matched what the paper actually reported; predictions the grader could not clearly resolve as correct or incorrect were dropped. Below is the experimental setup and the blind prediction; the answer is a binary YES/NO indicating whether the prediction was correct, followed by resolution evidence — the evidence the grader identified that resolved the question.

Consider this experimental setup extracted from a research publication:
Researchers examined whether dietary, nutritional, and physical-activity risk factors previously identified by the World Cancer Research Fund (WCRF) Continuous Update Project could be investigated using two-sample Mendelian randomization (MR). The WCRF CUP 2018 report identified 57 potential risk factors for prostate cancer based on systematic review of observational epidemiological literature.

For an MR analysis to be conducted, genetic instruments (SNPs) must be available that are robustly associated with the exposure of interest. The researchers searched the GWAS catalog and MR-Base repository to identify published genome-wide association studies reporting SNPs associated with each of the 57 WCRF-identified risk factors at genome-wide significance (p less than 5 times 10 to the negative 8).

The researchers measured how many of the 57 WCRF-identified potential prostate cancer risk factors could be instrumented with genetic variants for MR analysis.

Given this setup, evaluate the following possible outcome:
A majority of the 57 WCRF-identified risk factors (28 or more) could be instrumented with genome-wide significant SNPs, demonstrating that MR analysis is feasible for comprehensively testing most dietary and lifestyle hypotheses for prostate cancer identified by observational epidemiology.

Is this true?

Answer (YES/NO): NO